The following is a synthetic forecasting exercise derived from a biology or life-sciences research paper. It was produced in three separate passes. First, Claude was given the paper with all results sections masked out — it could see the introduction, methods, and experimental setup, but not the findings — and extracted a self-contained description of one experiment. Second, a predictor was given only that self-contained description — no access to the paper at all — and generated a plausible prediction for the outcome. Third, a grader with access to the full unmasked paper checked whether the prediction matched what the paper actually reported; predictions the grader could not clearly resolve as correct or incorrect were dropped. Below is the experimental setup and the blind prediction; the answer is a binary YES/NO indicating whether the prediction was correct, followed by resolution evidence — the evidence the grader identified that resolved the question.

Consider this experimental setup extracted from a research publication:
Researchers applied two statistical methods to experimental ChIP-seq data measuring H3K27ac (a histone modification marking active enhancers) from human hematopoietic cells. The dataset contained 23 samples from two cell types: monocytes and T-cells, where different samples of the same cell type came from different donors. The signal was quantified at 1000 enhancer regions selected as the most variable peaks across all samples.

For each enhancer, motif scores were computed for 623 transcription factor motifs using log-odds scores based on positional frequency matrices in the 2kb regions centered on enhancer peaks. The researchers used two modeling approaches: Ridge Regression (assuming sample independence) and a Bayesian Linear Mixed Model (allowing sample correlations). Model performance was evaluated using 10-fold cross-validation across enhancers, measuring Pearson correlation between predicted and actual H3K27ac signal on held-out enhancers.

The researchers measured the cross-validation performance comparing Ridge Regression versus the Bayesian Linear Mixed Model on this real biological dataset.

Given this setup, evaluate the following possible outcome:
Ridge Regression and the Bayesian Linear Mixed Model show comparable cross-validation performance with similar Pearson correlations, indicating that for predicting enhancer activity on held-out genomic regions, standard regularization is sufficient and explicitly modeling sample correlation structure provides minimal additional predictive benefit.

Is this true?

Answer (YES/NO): YES